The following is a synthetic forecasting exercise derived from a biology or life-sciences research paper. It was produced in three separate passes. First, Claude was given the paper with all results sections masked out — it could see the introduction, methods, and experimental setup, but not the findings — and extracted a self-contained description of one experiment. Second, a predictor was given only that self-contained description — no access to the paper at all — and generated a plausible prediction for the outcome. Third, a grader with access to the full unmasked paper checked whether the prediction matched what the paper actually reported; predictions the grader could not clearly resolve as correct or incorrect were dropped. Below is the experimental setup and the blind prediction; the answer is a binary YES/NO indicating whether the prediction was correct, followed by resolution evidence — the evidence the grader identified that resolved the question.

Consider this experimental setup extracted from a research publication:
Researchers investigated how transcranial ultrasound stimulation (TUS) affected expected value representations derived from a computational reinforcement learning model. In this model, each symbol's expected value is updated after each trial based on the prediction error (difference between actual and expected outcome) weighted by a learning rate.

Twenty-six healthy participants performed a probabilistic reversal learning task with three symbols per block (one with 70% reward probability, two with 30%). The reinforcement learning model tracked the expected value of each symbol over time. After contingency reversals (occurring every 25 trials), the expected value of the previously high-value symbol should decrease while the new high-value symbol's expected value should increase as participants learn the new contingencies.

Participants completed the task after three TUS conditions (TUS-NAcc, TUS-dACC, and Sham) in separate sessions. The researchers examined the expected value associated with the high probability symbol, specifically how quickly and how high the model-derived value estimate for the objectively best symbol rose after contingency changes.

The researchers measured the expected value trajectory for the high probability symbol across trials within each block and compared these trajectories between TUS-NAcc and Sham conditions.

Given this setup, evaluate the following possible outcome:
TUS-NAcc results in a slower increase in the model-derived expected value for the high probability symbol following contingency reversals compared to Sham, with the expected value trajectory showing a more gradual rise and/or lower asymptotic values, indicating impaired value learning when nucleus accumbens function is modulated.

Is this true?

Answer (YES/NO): NO